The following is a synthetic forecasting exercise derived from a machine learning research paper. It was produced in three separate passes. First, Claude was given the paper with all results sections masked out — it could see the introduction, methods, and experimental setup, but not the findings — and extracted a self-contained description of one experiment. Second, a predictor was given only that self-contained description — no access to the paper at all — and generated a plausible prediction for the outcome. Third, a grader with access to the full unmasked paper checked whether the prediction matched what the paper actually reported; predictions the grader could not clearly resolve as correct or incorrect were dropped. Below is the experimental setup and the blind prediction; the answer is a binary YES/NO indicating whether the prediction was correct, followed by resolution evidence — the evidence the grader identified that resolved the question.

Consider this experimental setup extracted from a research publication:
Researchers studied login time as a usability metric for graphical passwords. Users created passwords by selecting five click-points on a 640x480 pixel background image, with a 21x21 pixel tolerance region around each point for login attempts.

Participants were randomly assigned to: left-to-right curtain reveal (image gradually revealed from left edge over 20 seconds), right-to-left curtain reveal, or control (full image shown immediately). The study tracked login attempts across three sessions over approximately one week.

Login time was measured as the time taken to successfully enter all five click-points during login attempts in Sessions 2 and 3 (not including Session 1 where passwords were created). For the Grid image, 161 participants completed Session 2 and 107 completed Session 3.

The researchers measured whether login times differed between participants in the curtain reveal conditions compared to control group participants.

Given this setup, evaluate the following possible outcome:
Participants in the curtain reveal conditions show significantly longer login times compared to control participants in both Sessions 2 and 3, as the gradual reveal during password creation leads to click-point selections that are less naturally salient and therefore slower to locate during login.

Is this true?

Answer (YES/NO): NO